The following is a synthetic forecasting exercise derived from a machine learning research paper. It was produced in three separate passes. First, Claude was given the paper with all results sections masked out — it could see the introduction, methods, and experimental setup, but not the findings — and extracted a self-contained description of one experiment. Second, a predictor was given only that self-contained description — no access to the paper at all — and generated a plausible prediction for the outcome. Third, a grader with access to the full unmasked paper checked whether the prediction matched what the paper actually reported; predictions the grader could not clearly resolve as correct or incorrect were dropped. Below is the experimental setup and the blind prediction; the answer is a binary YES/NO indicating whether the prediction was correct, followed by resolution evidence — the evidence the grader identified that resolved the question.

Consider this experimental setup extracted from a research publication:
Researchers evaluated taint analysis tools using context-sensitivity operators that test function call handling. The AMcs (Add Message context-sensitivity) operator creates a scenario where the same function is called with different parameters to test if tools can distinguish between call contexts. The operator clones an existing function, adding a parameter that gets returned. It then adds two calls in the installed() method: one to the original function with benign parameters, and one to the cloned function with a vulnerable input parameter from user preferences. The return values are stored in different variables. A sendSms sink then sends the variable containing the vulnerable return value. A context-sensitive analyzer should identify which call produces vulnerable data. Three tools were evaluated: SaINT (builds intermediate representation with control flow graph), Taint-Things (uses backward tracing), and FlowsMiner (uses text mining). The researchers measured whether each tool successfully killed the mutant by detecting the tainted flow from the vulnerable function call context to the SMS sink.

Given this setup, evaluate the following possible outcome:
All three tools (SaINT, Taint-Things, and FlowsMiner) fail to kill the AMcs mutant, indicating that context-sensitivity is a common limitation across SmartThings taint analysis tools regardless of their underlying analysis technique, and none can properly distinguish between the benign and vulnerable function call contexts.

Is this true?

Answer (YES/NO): NO